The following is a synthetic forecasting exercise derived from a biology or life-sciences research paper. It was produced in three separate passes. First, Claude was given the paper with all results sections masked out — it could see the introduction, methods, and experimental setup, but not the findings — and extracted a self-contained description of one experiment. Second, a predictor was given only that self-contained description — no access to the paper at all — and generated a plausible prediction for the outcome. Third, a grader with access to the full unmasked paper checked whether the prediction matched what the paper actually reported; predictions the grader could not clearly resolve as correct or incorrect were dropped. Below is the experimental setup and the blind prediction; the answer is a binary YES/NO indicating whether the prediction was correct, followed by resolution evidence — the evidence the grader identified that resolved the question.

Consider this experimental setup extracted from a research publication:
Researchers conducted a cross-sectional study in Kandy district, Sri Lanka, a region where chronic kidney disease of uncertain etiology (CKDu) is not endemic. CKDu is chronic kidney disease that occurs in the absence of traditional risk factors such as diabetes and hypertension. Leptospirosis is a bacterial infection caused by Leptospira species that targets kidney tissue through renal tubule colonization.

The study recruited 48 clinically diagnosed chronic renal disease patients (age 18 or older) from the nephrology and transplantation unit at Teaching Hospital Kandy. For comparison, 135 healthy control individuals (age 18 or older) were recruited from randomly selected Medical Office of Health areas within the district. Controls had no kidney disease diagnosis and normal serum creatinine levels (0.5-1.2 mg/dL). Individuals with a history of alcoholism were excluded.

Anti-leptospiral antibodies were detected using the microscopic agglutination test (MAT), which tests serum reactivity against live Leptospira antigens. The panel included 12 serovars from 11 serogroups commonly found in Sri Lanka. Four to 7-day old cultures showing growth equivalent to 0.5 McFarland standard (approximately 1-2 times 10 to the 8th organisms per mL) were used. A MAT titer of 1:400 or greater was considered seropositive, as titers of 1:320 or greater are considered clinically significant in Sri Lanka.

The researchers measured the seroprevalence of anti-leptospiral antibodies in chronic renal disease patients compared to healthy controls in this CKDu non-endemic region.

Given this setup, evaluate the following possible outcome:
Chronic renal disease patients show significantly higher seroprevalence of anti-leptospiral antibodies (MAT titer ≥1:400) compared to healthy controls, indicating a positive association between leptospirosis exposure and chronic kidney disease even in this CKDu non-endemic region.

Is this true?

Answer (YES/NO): NO